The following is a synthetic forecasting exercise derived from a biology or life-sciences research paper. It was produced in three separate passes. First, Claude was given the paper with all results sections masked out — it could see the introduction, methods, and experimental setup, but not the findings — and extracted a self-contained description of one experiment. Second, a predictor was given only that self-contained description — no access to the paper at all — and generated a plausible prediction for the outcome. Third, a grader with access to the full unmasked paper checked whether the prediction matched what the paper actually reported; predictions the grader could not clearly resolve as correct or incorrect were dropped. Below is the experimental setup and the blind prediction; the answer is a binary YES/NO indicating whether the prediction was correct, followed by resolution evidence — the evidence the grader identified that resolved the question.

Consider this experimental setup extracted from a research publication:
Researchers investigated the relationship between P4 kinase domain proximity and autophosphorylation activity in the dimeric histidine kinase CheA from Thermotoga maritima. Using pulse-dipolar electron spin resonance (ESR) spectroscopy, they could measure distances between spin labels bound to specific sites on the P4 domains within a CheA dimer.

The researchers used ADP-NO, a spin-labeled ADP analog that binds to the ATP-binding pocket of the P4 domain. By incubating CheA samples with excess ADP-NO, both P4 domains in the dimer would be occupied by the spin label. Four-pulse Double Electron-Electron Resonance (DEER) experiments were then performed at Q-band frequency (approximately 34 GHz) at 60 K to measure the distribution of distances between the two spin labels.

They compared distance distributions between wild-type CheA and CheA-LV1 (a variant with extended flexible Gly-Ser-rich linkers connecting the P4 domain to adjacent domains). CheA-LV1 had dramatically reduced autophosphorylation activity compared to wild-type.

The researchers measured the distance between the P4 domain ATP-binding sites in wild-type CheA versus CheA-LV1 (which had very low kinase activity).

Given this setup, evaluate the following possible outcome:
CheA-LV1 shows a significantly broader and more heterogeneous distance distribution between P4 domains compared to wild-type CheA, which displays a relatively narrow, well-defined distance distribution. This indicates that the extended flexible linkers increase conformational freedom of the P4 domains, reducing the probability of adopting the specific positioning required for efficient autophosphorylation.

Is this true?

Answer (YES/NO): NO